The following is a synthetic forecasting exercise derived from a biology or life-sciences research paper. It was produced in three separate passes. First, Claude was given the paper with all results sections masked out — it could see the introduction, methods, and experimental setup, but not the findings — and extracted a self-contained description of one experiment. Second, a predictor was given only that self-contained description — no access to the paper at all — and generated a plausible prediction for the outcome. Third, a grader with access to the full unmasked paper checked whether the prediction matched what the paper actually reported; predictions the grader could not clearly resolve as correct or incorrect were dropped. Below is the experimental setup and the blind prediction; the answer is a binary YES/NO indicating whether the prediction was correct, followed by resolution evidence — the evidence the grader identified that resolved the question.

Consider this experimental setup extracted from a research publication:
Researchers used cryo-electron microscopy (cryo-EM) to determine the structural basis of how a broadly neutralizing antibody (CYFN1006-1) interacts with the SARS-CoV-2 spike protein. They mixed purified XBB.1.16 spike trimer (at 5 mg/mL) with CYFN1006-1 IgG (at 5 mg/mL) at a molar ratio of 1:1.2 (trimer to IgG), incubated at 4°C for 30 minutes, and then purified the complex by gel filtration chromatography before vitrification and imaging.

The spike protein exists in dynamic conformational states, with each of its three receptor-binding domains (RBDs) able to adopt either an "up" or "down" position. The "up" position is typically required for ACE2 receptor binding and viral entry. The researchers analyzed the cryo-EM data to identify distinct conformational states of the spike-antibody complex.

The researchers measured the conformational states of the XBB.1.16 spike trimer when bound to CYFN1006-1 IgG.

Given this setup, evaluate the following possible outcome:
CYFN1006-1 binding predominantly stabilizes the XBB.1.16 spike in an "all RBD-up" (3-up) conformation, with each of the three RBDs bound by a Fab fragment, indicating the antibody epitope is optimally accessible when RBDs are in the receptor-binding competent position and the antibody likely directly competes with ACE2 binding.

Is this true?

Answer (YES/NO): NO